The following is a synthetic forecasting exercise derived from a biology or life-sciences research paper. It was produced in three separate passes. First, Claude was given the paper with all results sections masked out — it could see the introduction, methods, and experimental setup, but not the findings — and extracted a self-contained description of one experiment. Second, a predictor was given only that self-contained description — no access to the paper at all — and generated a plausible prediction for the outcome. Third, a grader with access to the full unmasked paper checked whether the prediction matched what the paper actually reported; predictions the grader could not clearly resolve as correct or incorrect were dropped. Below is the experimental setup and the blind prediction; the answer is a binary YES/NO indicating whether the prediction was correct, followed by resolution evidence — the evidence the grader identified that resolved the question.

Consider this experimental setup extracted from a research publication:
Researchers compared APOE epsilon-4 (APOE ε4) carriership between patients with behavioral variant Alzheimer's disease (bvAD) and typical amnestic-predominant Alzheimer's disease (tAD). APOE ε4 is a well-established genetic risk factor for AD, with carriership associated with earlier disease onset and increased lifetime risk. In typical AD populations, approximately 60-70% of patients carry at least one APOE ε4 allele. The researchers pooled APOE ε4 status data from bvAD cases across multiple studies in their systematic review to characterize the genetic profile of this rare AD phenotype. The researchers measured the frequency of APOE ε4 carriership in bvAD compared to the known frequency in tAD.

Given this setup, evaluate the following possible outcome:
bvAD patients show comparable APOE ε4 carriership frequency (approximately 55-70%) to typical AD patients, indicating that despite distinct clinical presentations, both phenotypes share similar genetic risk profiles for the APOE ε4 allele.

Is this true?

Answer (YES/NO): NO